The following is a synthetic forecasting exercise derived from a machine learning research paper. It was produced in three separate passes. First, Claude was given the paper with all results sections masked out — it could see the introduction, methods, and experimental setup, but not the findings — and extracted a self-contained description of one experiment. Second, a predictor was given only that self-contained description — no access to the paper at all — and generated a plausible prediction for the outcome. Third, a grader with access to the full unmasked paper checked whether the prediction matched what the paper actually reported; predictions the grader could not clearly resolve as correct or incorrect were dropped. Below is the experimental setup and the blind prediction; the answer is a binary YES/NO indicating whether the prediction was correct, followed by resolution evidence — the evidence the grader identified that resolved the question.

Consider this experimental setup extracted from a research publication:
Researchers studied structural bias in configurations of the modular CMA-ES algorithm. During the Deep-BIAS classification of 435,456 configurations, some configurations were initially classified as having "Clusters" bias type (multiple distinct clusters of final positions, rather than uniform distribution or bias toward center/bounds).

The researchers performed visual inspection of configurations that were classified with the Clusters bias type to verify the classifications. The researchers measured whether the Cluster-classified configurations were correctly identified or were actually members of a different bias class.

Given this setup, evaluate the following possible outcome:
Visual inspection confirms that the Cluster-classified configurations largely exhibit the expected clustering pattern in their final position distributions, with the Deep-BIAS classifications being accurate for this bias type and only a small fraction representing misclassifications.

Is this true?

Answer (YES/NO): NO